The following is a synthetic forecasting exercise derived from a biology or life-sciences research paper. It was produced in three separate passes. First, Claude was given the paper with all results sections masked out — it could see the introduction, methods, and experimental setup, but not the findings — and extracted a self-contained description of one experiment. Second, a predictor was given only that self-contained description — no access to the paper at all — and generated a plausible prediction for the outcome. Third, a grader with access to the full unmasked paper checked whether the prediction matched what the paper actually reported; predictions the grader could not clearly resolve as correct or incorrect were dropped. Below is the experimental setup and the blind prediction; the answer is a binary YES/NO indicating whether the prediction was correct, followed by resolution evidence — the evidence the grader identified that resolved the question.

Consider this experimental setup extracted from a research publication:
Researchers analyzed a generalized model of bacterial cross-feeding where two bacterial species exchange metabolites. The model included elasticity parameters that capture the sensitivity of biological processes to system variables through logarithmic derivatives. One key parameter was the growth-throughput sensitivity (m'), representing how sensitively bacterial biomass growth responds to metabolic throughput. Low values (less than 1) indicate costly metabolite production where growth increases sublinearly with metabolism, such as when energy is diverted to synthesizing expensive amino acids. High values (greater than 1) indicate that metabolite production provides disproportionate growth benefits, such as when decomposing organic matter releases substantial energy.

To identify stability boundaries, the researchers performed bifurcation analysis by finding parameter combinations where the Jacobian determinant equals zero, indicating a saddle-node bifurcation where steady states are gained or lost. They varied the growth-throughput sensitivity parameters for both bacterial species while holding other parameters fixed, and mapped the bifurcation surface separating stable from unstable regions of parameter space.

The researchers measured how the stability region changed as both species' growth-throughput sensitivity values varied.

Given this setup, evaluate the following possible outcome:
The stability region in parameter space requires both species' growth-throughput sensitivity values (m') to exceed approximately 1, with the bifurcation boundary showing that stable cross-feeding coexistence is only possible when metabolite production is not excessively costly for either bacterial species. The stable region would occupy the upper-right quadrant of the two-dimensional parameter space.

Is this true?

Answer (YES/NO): NO